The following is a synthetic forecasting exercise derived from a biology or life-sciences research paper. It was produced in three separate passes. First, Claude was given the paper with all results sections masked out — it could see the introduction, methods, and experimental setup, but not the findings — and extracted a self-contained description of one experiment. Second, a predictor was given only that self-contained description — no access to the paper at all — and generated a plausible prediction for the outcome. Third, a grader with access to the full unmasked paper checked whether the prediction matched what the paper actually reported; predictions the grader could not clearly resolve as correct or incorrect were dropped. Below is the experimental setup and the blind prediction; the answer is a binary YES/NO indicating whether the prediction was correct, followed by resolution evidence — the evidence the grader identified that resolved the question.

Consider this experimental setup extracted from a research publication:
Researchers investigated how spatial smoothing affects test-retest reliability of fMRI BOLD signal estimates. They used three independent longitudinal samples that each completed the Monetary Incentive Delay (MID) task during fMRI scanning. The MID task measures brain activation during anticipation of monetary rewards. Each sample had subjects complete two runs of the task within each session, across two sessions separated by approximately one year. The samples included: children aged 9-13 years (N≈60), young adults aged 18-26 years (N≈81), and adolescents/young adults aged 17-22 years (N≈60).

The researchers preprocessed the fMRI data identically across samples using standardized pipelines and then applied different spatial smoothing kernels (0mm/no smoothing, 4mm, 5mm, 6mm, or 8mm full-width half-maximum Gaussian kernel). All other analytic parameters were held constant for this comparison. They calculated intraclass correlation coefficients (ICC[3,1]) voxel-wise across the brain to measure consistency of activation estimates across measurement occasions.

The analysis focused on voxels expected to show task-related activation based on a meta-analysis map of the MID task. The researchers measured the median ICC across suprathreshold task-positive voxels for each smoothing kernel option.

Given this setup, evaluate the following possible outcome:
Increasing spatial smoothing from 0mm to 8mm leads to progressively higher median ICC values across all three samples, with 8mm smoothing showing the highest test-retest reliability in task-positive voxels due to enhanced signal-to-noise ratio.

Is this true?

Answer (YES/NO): YES